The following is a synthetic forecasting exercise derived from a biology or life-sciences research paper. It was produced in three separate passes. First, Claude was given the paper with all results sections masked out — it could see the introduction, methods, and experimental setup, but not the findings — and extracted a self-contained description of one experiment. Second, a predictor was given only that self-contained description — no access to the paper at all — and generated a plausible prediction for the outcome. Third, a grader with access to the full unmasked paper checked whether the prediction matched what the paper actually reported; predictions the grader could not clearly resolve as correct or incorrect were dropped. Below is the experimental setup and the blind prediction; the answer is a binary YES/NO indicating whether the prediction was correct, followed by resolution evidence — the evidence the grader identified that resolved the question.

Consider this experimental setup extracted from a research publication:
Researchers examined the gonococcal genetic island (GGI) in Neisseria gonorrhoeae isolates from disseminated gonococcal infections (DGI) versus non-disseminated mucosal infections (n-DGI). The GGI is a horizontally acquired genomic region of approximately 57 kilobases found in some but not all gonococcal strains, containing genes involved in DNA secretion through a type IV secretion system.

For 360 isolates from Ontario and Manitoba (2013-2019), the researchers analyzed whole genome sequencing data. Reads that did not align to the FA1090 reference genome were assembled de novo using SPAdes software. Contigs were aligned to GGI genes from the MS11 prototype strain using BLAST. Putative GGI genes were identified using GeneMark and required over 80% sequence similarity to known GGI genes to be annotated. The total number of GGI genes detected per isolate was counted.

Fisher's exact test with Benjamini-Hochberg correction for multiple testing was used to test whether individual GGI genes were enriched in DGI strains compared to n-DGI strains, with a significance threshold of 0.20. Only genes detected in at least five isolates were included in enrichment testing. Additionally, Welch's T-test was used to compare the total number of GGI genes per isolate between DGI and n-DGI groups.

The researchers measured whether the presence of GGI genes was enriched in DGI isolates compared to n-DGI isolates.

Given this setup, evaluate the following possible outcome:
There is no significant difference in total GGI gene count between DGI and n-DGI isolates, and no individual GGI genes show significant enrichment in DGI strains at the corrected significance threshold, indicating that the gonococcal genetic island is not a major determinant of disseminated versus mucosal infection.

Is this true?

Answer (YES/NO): NO